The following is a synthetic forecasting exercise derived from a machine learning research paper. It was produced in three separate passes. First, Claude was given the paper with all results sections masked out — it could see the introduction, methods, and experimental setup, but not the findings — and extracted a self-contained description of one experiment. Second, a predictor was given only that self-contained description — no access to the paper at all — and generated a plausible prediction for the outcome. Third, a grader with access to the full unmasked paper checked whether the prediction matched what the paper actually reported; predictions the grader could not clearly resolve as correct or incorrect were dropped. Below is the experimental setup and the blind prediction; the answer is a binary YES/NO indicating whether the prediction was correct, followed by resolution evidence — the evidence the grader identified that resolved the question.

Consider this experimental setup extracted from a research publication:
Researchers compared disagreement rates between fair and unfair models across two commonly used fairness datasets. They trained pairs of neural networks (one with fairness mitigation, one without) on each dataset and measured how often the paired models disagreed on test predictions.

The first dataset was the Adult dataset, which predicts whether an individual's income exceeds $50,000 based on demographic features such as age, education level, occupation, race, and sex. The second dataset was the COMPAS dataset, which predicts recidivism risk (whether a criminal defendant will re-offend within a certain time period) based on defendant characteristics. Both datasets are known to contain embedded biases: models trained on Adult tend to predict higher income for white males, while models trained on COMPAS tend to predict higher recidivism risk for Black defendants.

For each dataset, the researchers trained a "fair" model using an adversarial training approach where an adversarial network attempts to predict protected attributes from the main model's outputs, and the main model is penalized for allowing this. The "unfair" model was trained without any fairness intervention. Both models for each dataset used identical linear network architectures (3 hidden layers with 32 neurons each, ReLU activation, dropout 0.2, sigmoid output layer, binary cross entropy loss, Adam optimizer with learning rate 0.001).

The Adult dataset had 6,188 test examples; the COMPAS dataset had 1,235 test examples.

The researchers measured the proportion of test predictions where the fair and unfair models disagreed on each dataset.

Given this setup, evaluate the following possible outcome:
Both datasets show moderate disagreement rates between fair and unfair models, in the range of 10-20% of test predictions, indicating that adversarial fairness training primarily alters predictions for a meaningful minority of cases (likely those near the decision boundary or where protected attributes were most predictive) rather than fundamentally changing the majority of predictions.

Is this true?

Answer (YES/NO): NO